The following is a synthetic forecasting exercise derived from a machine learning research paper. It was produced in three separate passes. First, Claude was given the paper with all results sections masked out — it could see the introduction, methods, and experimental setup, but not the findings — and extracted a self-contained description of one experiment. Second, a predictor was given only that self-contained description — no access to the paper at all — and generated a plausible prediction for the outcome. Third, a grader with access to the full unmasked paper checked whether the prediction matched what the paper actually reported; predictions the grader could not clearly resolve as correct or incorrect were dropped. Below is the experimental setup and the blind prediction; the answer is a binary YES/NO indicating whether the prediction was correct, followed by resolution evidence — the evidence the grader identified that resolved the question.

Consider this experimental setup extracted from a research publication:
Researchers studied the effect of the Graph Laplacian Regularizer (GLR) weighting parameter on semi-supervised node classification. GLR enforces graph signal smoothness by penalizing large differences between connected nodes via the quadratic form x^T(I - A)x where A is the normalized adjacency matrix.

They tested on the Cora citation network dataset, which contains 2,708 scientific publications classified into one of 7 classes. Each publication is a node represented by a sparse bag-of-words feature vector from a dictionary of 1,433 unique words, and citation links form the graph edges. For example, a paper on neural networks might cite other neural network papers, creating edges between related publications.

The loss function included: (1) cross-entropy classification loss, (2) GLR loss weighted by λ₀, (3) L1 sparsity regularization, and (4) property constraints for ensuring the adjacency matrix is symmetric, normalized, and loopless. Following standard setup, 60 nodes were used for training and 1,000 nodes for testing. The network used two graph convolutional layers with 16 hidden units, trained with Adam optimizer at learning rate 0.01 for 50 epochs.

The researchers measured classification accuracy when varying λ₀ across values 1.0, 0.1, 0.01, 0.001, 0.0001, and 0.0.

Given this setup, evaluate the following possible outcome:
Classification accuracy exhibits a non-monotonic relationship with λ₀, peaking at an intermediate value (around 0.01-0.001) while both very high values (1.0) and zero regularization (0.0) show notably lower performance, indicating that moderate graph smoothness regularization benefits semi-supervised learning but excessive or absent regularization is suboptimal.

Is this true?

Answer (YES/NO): YES